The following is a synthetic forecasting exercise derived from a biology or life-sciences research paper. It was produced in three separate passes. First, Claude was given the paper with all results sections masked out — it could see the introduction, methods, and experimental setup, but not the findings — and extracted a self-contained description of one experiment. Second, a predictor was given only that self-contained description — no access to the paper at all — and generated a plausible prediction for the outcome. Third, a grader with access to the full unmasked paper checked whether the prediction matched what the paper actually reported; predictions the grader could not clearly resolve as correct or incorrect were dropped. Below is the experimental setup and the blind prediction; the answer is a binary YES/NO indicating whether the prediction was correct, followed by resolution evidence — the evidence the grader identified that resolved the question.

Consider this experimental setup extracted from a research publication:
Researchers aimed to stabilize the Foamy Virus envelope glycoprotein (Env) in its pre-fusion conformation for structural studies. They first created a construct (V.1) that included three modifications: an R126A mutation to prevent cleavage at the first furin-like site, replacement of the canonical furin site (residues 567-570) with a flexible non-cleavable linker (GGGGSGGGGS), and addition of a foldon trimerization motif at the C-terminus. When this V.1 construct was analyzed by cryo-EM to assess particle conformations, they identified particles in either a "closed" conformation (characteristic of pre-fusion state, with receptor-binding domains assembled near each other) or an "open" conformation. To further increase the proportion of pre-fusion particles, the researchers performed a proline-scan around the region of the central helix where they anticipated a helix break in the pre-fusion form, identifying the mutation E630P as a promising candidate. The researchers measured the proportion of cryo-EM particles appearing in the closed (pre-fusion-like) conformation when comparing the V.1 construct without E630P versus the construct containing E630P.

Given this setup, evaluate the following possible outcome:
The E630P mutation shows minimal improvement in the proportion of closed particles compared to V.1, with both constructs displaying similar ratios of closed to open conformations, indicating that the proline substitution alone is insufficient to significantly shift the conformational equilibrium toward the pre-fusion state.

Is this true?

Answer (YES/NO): NO